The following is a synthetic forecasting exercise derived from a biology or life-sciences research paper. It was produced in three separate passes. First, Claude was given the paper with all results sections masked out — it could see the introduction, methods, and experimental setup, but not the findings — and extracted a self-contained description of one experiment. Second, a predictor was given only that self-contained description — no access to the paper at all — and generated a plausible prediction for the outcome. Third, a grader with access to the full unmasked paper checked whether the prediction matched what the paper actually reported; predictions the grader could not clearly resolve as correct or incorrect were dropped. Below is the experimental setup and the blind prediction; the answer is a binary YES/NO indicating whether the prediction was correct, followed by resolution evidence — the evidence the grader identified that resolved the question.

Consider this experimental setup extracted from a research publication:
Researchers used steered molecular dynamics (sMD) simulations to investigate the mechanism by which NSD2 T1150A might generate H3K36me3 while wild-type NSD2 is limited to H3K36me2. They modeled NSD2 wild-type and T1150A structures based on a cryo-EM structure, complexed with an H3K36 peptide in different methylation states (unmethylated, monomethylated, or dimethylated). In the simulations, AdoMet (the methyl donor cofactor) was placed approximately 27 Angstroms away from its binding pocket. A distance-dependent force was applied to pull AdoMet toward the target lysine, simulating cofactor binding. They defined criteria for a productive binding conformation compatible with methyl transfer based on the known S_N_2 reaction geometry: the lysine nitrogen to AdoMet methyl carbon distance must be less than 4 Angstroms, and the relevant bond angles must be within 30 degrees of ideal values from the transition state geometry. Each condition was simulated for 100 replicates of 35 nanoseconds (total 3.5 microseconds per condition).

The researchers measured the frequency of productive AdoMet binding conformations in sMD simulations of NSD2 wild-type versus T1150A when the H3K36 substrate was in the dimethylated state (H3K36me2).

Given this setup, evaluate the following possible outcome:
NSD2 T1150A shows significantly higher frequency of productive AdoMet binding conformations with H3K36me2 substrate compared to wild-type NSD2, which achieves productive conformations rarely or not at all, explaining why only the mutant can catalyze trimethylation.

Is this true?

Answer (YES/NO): YES